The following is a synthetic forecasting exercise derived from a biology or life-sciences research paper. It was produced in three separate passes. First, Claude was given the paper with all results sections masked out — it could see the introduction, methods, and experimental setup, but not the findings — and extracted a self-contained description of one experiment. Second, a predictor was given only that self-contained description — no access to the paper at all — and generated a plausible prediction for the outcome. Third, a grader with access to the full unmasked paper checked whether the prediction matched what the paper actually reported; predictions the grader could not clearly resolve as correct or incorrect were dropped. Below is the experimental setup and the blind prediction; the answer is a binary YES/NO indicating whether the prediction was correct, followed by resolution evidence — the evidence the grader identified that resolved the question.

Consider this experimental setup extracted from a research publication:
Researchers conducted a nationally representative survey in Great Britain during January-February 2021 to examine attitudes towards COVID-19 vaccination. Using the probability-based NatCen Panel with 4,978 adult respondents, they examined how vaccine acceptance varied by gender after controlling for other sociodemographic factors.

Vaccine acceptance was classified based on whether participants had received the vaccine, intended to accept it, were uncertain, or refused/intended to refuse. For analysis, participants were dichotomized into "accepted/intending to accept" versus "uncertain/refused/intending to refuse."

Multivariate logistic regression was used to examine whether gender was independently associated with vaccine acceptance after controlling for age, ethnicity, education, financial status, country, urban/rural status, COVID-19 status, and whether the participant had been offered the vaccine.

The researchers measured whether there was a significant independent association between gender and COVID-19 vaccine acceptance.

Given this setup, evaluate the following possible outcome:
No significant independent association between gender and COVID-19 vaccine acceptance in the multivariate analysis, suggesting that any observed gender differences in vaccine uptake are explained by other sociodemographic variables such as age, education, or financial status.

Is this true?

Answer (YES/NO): YES